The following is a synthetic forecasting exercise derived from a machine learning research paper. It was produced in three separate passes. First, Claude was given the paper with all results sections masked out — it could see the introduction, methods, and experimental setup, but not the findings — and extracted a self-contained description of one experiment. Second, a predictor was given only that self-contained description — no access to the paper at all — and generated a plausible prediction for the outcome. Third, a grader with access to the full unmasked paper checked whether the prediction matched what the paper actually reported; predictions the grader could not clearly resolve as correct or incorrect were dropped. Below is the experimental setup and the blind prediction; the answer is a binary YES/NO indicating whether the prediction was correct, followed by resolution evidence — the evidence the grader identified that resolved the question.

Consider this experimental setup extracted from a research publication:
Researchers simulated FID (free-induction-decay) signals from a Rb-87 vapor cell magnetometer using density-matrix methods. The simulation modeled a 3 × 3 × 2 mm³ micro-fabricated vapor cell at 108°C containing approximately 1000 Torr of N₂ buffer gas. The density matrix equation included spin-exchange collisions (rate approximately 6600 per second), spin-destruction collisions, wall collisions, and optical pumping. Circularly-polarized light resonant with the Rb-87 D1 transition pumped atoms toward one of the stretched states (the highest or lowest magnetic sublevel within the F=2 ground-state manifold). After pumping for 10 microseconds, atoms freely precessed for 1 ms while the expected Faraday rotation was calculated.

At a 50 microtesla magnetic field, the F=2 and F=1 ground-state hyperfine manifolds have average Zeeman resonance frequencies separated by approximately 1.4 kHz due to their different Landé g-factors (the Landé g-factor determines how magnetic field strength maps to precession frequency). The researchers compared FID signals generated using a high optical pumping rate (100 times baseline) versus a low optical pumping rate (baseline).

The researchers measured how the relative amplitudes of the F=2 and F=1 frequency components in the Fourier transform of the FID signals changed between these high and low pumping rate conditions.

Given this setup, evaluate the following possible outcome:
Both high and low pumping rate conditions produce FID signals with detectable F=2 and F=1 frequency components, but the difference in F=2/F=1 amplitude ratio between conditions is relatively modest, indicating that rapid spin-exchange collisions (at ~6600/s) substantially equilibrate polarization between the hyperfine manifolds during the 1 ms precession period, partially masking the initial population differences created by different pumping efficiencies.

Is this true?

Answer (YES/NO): NO